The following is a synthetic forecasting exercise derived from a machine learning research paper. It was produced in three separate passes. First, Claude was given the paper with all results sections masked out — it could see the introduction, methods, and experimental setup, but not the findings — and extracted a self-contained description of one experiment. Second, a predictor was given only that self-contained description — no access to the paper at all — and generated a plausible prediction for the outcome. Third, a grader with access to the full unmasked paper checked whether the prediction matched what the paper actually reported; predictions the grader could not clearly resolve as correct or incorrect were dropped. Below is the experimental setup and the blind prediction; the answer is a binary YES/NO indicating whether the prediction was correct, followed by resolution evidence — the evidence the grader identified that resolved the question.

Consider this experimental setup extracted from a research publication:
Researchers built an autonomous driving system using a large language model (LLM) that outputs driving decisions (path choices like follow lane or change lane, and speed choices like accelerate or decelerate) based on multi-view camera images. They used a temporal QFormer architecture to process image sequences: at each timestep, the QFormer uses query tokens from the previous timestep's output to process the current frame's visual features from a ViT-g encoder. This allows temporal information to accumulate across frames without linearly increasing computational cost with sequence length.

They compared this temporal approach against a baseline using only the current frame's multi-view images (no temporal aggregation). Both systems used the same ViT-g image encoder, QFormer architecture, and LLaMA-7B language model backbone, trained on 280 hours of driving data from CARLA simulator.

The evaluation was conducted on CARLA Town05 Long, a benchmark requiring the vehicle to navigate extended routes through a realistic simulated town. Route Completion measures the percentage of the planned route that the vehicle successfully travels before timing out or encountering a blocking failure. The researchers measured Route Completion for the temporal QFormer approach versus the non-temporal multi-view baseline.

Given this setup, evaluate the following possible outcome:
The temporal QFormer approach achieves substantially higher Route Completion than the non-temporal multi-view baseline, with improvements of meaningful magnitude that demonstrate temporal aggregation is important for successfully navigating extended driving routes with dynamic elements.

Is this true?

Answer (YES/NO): YES